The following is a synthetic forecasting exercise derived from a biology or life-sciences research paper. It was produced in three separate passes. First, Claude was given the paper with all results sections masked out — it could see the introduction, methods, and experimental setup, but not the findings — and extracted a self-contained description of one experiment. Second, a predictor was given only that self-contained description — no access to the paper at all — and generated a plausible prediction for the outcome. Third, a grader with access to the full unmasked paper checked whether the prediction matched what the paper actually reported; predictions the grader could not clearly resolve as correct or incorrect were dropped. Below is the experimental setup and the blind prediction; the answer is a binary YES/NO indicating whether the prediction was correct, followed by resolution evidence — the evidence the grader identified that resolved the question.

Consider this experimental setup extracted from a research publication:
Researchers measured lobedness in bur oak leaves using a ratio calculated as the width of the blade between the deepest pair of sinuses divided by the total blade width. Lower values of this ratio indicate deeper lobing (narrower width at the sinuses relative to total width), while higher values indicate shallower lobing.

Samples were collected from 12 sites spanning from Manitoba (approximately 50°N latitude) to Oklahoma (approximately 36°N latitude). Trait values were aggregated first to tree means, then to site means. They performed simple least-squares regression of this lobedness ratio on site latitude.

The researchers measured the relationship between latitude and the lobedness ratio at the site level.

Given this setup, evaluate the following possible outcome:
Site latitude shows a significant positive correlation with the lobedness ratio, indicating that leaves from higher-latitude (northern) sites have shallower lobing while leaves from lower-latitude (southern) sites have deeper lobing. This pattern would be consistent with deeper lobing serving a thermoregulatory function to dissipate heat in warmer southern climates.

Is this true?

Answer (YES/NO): YES